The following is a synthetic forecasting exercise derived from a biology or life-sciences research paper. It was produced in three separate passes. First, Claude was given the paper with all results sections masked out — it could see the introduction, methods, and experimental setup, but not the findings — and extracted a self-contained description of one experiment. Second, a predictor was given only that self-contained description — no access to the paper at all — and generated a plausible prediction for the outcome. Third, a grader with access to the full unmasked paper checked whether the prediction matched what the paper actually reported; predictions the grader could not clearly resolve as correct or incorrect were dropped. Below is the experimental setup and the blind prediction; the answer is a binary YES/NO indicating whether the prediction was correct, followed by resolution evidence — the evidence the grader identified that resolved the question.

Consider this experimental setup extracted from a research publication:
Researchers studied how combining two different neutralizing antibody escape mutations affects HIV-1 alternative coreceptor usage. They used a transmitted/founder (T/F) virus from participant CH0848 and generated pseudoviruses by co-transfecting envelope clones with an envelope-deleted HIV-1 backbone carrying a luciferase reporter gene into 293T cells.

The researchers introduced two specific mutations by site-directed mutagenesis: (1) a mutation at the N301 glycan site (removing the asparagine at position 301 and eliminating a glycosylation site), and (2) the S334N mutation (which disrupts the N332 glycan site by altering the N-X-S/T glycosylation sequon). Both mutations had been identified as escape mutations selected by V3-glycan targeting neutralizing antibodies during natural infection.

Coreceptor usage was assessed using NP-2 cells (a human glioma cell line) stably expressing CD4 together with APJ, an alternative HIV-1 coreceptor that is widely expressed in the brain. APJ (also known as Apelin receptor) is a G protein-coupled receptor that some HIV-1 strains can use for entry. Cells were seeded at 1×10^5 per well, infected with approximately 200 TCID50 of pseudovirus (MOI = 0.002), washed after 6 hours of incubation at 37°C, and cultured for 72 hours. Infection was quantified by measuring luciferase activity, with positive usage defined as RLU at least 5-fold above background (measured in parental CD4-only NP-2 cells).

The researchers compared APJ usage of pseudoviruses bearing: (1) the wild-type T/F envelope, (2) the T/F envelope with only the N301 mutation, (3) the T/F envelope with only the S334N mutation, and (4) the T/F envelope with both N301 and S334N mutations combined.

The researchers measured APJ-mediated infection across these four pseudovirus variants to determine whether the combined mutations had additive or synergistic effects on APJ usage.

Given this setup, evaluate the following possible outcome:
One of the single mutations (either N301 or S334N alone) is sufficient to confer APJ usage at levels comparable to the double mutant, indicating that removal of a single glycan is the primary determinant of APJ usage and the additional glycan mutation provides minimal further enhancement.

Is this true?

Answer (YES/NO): NO